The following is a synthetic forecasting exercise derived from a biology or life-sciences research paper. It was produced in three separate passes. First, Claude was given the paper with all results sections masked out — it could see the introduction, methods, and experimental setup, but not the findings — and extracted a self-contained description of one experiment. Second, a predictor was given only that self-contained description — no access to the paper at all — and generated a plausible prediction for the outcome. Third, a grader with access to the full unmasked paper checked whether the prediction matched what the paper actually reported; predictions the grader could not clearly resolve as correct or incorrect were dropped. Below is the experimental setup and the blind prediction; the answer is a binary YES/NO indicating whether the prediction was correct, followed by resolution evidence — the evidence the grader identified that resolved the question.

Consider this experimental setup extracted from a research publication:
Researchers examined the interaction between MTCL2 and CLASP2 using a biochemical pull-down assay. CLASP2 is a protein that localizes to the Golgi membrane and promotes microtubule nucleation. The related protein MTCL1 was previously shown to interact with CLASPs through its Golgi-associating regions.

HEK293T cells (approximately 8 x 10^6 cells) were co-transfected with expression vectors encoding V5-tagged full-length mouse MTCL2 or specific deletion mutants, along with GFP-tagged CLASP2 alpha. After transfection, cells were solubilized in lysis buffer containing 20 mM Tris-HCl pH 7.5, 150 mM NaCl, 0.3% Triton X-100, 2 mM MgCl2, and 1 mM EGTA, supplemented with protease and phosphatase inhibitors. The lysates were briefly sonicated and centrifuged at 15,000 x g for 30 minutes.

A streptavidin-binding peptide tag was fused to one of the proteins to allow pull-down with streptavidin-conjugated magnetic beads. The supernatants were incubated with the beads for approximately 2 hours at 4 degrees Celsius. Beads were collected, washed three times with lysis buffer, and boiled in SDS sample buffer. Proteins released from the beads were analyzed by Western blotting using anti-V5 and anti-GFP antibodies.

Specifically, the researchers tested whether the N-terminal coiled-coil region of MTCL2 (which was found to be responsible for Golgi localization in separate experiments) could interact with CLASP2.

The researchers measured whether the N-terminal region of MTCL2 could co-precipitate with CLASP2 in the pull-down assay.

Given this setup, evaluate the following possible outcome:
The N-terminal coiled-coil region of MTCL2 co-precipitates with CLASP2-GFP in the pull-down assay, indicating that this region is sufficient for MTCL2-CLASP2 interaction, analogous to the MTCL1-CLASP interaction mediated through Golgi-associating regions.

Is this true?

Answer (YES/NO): YES